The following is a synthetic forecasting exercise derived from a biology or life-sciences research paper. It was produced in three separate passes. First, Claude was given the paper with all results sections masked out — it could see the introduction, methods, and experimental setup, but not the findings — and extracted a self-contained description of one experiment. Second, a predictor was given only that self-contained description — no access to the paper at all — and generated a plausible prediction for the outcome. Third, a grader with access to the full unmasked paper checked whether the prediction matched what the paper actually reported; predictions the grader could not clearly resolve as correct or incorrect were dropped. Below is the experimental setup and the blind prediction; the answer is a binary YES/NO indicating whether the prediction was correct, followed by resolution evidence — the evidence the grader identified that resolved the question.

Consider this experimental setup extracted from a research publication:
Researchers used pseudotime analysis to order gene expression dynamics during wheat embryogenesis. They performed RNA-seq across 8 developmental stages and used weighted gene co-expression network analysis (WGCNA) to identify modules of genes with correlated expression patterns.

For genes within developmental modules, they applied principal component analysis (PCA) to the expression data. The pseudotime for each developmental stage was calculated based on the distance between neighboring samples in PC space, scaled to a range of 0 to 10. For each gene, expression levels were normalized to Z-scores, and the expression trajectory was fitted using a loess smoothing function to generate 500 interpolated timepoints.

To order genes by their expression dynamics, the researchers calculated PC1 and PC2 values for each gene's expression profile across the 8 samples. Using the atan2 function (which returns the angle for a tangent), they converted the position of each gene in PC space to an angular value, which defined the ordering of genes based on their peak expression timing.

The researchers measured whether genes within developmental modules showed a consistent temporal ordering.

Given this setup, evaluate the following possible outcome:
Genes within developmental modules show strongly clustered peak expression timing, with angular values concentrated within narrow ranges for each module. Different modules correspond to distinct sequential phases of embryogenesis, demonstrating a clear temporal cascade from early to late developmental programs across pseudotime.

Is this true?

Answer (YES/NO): YES